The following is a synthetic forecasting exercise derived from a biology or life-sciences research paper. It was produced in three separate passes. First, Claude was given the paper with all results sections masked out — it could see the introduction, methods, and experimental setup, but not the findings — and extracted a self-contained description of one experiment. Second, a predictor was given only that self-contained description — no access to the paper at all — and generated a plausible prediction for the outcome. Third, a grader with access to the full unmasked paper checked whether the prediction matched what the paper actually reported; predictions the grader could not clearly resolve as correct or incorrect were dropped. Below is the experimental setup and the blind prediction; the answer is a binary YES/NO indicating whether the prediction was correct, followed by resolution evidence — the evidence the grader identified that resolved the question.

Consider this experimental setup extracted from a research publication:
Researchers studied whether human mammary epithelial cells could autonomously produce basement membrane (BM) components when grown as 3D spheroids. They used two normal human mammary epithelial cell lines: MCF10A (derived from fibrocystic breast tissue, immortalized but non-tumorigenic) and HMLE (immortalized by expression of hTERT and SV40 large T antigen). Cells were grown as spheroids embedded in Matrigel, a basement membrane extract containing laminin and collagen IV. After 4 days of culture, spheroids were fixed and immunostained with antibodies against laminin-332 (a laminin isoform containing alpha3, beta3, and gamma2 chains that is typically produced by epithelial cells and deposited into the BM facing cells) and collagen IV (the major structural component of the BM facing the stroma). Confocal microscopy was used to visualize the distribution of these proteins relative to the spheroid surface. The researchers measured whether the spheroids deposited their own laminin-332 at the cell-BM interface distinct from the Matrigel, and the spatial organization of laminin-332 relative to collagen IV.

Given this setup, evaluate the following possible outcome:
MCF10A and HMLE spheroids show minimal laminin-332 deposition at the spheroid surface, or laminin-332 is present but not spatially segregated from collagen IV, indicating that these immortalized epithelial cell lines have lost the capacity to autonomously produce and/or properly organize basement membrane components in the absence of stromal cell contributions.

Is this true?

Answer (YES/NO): NO